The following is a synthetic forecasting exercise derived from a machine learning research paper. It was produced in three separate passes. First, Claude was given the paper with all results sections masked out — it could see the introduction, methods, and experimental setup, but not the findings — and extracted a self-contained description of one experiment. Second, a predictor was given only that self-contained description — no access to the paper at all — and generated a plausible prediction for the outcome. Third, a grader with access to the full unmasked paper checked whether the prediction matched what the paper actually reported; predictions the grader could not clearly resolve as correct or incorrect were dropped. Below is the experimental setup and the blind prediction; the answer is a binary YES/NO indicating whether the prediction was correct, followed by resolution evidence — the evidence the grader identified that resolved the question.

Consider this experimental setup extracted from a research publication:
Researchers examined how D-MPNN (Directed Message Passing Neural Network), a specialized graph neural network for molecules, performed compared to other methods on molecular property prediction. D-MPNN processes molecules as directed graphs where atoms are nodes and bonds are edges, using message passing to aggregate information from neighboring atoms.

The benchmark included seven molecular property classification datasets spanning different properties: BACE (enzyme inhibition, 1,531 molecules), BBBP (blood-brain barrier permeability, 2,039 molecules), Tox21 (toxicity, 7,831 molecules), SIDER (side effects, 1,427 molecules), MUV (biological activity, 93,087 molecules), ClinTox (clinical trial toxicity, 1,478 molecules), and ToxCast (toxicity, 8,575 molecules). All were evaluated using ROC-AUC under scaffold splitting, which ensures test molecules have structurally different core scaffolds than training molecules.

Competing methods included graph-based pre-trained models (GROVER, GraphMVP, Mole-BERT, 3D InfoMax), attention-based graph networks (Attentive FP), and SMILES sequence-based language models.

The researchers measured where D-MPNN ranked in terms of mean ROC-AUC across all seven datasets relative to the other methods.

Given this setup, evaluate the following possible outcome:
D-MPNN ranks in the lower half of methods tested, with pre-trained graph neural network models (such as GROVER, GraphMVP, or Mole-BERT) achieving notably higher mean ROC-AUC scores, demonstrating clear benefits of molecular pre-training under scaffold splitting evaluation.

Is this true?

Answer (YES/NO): NO